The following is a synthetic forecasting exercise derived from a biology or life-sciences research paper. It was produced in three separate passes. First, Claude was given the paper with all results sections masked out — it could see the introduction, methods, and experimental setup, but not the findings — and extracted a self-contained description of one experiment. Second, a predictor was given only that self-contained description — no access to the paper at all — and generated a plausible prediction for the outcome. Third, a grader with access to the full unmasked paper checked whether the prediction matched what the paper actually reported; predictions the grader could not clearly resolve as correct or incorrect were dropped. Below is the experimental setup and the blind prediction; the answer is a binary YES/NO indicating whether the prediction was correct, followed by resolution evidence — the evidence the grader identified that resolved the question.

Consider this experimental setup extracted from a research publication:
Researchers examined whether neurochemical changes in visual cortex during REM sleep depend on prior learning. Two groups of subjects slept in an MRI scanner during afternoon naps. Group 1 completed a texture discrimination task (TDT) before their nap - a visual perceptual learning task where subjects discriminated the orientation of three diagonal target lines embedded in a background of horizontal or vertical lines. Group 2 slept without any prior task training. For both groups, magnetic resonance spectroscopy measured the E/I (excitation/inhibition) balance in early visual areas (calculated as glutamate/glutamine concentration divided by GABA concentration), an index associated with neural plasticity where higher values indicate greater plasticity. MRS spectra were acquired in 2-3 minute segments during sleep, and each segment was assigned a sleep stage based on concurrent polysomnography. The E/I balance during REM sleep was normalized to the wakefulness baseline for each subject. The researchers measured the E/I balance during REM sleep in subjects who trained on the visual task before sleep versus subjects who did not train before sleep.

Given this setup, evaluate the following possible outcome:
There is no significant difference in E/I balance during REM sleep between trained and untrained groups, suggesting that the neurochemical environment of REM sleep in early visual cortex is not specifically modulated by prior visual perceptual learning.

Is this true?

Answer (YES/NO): NO